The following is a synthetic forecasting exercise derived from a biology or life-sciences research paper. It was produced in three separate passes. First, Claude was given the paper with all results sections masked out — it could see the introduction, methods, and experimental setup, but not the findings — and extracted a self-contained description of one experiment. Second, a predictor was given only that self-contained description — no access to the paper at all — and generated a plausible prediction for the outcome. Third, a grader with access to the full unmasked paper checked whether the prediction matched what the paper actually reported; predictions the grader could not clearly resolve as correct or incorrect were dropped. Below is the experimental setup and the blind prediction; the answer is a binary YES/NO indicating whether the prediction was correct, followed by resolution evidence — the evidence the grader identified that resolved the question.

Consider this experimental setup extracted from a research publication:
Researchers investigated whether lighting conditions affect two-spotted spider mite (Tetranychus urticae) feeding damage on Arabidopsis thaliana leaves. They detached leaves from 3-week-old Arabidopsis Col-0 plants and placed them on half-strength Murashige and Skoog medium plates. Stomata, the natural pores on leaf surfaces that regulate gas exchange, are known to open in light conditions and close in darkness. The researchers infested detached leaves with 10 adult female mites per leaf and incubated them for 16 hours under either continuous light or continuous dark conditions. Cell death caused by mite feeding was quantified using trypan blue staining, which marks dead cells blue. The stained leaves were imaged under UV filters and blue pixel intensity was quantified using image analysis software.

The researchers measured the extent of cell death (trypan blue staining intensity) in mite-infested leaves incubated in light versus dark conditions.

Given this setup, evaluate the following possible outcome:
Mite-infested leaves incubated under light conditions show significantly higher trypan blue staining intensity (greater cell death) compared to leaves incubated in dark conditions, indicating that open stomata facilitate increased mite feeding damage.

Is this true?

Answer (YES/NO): YES